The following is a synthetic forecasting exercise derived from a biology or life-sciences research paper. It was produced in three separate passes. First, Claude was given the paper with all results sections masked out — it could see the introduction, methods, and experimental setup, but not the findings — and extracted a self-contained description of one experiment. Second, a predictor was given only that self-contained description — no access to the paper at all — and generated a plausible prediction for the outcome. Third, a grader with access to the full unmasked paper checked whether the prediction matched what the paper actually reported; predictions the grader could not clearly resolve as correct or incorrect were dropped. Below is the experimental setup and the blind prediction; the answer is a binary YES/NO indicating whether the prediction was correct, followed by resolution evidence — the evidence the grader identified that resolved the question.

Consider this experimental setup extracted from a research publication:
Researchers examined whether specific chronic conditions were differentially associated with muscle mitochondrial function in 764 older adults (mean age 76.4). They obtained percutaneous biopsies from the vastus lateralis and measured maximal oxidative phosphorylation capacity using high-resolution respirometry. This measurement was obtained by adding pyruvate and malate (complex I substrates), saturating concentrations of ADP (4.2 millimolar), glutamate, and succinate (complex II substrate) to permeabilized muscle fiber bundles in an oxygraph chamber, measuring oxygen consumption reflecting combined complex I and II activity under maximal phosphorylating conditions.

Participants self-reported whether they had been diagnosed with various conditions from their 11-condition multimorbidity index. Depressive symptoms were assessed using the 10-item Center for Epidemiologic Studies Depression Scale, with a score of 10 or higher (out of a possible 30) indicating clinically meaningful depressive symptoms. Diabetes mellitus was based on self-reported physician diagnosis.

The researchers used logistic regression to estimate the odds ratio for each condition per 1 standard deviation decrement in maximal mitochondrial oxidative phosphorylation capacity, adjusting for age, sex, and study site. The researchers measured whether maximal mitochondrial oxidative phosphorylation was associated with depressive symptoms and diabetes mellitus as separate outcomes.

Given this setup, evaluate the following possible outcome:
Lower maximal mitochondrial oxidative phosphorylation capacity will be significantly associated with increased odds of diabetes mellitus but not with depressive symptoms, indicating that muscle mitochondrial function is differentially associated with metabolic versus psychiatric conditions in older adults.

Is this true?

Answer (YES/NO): NO